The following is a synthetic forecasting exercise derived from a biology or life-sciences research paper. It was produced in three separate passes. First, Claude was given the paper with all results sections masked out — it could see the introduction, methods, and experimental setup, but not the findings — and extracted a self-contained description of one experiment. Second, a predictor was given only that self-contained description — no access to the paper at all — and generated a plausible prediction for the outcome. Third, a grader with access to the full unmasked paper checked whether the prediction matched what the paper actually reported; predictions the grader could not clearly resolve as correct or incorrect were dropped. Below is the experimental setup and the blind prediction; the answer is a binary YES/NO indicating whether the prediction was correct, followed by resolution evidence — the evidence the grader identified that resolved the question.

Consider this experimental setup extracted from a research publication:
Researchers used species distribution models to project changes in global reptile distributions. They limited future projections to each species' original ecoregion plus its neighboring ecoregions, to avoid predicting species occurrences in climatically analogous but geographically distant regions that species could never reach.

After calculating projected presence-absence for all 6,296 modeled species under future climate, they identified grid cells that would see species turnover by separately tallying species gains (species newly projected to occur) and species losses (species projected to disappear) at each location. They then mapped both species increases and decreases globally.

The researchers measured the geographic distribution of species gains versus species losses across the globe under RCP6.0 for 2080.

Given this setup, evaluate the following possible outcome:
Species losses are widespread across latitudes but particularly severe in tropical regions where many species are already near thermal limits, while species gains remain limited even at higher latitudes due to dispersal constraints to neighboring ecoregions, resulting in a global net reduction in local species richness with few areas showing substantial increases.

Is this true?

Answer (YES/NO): NO